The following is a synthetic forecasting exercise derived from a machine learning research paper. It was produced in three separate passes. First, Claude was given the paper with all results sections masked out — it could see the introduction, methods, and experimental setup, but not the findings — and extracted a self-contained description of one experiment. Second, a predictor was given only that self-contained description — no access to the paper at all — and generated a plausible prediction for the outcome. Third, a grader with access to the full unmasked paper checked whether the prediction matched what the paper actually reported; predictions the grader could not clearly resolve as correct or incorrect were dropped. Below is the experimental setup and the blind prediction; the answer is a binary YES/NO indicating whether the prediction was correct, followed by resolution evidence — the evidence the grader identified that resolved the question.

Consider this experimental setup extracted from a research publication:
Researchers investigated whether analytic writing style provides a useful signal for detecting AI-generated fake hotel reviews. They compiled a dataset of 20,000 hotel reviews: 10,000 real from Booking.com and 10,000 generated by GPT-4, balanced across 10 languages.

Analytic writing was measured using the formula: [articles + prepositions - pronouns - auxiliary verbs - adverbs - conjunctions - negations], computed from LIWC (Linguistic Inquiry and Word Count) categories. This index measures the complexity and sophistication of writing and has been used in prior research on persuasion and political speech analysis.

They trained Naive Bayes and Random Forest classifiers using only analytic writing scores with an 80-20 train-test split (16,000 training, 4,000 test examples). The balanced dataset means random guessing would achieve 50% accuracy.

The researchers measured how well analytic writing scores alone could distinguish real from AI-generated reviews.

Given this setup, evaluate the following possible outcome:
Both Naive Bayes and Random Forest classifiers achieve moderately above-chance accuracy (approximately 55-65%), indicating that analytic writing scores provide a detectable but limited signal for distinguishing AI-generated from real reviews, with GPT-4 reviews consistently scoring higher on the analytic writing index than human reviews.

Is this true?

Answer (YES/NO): NO